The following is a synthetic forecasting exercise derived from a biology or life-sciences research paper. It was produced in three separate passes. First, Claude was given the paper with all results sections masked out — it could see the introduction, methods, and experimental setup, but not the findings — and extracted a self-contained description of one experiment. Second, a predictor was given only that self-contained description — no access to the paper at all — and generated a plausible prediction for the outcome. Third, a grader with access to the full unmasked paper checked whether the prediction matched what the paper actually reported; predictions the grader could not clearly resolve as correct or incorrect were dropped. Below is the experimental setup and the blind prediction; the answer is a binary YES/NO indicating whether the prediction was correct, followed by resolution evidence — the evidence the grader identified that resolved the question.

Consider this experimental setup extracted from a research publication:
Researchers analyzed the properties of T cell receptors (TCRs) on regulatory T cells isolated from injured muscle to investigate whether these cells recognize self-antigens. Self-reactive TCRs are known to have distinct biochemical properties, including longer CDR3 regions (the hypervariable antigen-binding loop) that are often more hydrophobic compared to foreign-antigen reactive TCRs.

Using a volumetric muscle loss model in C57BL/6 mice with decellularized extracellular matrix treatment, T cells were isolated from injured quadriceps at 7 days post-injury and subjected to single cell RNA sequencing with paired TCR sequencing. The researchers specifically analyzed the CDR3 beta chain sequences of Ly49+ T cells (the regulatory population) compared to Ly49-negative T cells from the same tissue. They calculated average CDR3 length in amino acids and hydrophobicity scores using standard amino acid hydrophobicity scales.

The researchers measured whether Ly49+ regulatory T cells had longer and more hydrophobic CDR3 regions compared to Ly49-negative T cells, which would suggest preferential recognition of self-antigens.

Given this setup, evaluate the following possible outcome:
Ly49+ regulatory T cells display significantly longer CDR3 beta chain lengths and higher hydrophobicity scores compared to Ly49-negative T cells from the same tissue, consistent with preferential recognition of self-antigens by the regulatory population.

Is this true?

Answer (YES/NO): NO